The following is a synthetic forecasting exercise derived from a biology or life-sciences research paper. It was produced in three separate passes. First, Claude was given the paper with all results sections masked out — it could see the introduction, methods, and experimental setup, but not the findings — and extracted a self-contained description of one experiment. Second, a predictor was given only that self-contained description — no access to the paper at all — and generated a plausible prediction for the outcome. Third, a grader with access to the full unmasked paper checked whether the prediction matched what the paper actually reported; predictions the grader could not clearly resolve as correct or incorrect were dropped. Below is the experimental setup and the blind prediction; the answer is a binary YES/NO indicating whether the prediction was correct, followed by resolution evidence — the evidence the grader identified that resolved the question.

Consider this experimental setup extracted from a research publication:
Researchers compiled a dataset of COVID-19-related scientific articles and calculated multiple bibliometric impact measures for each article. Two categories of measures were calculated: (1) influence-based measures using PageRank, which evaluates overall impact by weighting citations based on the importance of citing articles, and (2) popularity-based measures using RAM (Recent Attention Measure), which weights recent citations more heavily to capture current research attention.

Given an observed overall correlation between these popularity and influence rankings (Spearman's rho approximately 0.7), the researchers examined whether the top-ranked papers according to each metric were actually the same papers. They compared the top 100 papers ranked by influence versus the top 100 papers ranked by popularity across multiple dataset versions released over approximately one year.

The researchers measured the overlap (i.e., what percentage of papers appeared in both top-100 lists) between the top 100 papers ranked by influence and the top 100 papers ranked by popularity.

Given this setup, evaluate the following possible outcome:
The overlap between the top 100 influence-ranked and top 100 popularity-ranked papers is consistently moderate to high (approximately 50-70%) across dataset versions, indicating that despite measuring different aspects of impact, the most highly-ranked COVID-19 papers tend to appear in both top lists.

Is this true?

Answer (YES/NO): NO